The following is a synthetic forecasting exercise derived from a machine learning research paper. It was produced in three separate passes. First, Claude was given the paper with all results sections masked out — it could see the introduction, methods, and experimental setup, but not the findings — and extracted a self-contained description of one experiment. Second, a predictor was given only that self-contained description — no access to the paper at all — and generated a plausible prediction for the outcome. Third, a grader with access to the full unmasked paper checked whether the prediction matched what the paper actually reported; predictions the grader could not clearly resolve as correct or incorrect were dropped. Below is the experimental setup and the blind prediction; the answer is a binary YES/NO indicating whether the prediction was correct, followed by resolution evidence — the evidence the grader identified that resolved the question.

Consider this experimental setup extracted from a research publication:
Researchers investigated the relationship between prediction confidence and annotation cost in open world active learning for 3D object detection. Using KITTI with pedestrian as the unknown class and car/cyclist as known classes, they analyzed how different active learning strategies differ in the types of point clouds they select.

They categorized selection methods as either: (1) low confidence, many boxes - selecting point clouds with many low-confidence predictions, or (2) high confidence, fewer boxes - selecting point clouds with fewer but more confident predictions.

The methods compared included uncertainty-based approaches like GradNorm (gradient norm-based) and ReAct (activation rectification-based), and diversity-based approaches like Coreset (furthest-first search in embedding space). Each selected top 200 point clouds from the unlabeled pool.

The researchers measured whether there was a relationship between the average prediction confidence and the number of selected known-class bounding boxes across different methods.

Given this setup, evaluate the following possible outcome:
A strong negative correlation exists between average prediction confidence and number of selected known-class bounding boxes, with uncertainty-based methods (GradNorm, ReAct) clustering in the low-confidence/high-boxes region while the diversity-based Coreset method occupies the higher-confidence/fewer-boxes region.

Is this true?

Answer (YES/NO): NO